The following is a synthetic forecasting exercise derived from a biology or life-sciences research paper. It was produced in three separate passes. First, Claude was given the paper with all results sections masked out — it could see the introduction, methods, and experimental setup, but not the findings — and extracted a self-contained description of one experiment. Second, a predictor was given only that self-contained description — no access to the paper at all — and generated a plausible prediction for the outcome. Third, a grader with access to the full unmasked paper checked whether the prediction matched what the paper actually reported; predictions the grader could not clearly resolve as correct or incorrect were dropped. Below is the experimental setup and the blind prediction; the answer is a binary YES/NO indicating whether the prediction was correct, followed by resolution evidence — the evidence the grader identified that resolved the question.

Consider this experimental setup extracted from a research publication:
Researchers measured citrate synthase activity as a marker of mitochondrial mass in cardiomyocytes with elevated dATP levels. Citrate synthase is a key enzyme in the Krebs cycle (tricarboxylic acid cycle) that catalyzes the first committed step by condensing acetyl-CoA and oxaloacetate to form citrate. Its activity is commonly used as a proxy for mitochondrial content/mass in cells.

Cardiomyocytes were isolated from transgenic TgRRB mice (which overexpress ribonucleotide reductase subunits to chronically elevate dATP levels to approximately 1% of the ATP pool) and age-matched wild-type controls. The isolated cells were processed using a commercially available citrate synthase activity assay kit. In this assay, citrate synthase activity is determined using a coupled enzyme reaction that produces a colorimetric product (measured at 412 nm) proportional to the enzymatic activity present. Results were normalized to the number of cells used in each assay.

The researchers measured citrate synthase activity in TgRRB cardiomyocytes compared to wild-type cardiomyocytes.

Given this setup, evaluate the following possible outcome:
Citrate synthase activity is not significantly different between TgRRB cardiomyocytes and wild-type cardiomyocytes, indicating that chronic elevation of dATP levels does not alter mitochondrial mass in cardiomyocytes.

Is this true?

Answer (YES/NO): YES